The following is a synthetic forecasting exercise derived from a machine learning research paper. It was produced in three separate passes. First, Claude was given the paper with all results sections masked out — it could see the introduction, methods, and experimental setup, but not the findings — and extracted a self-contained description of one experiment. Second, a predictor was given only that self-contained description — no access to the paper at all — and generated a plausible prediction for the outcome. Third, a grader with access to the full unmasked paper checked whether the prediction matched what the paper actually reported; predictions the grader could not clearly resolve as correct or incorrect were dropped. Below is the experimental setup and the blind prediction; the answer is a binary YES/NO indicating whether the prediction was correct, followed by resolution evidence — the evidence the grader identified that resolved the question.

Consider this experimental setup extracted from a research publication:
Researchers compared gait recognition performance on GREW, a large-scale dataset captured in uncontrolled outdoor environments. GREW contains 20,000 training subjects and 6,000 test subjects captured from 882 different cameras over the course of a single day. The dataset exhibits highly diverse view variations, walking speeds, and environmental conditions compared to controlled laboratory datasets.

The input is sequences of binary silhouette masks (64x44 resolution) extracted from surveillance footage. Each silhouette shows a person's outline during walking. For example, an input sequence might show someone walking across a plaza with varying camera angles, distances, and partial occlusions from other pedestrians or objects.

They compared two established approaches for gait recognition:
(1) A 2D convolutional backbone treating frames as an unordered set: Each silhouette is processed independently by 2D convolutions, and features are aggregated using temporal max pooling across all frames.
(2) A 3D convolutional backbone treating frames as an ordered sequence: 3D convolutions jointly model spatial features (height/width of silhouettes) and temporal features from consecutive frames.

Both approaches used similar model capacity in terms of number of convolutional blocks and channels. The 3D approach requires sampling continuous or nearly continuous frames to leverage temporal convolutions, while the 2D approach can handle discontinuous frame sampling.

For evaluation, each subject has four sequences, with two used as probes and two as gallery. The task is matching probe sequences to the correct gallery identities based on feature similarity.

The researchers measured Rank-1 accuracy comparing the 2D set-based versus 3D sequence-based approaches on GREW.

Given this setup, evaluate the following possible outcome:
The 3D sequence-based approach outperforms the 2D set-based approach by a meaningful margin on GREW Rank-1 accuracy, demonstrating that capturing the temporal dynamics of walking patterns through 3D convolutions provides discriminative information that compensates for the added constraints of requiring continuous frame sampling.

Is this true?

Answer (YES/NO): YES